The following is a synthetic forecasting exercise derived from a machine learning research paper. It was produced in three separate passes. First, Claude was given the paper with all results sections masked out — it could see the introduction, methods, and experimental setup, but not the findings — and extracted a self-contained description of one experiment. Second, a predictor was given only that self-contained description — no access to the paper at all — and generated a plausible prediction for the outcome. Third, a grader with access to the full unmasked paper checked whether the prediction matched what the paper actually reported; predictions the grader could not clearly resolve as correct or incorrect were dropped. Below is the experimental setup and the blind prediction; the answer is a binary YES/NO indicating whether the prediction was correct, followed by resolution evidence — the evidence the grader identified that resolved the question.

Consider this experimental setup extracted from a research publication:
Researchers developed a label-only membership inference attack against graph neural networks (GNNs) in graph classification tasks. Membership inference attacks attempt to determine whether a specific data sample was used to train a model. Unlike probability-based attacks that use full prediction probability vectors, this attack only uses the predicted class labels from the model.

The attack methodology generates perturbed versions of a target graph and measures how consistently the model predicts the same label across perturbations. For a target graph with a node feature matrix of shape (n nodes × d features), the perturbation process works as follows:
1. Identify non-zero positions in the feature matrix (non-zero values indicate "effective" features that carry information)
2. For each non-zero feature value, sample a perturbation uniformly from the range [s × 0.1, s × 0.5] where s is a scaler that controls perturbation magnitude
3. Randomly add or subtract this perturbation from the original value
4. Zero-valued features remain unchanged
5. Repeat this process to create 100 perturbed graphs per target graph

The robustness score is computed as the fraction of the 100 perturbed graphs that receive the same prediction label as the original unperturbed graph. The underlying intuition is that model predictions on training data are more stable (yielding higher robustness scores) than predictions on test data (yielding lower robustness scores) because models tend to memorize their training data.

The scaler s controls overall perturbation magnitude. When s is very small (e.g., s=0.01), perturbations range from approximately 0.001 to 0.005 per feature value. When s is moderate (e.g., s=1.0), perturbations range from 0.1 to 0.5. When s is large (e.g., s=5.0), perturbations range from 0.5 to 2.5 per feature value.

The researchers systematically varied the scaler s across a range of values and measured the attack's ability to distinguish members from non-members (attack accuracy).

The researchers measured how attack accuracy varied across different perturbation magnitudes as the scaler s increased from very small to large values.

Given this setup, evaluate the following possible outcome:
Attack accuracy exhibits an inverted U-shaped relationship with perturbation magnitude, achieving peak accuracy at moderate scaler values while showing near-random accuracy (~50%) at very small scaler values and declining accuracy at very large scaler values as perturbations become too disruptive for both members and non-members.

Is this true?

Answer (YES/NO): NO